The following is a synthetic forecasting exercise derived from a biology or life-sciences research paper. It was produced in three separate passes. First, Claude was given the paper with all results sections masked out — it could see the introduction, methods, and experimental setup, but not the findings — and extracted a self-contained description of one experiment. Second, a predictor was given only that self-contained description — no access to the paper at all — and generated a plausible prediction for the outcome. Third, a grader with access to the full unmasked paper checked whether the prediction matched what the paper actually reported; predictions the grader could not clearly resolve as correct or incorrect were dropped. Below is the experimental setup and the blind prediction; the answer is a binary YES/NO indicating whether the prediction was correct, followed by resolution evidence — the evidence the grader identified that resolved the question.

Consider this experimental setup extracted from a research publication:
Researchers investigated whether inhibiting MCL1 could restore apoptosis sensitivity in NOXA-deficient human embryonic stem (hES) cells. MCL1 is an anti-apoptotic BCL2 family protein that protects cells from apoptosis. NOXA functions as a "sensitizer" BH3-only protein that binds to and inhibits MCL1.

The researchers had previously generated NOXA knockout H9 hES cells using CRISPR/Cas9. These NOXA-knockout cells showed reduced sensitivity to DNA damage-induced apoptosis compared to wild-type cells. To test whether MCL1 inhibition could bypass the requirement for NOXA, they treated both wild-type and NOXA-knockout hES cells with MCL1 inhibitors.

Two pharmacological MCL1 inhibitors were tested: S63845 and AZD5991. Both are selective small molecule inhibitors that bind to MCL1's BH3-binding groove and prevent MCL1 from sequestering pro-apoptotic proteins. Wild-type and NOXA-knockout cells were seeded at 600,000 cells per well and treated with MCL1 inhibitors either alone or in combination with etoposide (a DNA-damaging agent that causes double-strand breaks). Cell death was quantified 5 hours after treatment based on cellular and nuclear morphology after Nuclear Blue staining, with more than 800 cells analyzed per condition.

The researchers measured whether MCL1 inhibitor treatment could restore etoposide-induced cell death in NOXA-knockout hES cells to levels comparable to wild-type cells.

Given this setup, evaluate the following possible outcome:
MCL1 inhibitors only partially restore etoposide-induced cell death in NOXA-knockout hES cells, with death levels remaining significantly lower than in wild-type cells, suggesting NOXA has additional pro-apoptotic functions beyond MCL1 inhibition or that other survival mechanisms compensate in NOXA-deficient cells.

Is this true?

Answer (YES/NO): NO